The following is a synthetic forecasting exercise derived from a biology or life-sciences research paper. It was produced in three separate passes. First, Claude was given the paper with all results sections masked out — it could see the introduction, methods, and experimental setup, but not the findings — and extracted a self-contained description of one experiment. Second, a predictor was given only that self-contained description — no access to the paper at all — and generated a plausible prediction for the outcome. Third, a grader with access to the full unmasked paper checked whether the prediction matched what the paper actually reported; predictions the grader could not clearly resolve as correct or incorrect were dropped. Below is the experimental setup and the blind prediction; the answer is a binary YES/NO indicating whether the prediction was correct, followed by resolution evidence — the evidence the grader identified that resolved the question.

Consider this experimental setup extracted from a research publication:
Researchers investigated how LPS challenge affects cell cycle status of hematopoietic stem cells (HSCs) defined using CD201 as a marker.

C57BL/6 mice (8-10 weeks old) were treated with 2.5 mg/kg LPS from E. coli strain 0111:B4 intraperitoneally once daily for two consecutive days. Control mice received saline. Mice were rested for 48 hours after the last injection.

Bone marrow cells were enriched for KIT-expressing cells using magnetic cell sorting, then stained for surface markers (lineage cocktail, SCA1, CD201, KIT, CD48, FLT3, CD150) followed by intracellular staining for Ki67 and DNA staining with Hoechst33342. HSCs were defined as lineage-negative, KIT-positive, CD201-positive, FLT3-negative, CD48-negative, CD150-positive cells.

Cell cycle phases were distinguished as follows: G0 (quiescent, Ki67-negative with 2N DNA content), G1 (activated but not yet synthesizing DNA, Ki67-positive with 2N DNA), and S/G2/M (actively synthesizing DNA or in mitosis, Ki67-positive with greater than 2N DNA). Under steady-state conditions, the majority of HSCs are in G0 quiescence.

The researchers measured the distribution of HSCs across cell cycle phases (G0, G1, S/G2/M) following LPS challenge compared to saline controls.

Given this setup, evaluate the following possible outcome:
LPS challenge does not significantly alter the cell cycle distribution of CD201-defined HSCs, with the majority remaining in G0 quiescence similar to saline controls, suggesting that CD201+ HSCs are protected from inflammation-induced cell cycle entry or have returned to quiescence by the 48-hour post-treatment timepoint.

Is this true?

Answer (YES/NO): NO